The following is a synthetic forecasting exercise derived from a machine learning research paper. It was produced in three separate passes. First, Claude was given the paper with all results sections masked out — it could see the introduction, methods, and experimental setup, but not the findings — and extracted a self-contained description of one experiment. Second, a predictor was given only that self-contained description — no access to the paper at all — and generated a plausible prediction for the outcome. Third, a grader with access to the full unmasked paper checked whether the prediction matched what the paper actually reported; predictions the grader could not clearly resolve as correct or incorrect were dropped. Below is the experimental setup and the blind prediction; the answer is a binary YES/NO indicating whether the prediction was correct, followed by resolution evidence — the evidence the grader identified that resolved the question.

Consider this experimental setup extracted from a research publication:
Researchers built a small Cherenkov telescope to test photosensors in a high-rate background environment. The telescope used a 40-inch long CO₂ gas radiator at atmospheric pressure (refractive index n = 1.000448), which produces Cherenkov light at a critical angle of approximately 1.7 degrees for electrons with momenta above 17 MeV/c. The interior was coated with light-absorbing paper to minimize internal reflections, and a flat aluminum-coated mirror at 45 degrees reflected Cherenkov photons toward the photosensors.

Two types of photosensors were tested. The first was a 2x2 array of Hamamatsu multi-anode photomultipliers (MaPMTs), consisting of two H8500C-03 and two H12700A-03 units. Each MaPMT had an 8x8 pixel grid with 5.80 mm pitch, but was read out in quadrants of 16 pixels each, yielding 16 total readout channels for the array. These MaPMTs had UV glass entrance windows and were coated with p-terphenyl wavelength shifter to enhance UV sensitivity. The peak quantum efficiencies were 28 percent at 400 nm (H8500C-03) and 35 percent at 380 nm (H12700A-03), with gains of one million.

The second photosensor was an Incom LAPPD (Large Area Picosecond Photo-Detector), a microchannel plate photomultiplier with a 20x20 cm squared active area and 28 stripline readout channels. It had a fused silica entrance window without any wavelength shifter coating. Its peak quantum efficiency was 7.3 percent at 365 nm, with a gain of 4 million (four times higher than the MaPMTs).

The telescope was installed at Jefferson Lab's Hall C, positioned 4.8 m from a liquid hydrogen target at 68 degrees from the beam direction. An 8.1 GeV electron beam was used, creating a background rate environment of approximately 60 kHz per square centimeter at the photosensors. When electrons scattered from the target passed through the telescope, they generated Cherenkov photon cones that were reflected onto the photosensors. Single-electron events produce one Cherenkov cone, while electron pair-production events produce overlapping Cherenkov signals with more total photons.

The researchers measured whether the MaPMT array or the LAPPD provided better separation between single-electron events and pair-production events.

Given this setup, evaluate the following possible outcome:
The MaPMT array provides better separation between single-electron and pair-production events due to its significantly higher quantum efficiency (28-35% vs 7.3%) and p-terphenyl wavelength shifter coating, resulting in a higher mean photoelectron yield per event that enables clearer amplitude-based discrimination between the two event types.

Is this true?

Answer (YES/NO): YES